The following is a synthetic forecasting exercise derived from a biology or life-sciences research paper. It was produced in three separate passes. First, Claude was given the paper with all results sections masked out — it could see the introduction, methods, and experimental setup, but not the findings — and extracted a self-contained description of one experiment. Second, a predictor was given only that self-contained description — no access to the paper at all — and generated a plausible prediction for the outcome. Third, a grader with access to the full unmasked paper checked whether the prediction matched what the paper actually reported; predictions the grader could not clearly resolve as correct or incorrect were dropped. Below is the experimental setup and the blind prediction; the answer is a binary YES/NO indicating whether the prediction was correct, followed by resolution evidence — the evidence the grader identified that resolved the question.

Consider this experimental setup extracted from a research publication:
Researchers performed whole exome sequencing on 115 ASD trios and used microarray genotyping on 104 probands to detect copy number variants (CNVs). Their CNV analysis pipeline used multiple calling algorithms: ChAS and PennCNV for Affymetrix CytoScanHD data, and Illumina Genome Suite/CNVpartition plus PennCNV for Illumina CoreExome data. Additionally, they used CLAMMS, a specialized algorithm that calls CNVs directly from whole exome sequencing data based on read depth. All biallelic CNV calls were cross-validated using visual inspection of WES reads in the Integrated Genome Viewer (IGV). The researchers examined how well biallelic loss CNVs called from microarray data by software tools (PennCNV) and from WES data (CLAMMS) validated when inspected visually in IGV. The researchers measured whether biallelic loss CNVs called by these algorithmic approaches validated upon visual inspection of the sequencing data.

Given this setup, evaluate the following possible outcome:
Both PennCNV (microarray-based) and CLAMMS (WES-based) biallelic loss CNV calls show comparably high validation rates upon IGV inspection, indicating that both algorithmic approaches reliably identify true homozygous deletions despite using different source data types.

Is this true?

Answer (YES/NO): NO